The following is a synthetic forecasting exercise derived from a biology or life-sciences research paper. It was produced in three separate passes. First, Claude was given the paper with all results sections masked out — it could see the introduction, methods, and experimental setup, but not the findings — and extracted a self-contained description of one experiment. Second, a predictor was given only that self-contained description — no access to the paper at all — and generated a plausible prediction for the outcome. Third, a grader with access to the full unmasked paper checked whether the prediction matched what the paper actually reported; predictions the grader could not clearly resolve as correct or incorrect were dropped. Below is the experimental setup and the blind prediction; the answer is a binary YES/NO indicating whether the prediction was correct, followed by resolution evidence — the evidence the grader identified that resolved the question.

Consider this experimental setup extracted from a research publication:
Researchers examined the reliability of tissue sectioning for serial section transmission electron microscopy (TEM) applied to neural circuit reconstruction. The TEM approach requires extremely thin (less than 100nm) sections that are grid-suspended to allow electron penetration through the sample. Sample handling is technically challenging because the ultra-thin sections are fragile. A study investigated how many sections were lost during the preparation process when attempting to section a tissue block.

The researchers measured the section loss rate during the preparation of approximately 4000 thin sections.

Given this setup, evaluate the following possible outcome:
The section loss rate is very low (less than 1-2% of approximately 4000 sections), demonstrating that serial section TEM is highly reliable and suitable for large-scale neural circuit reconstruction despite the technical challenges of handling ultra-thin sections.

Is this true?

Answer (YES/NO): NO